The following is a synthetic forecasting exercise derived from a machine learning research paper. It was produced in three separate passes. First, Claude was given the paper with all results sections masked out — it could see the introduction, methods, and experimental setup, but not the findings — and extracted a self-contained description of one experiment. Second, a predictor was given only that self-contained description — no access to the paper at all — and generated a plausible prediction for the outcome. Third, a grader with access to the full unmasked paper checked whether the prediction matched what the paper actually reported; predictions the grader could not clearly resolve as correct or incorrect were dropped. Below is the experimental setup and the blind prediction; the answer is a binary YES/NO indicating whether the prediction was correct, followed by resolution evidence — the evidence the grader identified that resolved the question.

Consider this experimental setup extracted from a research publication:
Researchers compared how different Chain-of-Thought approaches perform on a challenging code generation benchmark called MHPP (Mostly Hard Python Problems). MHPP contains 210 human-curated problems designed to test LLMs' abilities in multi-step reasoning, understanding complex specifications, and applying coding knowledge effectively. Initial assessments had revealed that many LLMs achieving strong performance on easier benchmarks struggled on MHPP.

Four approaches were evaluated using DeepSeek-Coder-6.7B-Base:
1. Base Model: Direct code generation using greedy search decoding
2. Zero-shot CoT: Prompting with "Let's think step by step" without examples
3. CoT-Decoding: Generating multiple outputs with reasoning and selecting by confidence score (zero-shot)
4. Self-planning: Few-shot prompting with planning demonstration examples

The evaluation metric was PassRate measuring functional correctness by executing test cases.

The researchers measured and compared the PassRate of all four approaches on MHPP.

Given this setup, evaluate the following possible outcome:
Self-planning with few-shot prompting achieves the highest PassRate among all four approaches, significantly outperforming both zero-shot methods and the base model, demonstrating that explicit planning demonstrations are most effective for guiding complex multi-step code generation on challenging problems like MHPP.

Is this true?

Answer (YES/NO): NO